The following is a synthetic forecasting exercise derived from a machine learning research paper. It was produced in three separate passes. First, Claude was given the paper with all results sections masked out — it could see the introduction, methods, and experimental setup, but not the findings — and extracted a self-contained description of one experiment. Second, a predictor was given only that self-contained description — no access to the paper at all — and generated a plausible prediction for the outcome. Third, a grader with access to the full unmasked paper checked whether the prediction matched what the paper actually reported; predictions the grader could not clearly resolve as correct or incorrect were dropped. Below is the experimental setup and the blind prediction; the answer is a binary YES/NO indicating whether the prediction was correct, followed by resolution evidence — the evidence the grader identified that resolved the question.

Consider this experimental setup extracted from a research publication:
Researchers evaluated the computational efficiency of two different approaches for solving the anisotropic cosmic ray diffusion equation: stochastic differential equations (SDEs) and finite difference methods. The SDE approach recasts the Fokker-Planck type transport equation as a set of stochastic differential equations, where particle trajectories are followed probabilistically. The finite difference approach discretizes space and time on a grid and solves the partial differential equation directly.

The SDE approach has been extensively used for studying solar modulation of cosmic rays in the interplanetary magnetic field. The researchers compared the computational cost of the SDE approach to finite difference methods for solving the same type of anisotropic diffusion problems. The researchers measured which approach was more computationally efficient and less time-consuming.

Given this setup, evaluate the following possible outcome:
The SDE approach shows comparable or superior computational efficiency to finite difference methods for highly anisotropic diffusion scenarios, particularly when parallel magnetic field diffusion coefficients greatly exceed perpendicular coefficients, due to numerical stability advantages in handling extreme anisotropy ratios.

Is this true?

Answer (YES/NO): NO